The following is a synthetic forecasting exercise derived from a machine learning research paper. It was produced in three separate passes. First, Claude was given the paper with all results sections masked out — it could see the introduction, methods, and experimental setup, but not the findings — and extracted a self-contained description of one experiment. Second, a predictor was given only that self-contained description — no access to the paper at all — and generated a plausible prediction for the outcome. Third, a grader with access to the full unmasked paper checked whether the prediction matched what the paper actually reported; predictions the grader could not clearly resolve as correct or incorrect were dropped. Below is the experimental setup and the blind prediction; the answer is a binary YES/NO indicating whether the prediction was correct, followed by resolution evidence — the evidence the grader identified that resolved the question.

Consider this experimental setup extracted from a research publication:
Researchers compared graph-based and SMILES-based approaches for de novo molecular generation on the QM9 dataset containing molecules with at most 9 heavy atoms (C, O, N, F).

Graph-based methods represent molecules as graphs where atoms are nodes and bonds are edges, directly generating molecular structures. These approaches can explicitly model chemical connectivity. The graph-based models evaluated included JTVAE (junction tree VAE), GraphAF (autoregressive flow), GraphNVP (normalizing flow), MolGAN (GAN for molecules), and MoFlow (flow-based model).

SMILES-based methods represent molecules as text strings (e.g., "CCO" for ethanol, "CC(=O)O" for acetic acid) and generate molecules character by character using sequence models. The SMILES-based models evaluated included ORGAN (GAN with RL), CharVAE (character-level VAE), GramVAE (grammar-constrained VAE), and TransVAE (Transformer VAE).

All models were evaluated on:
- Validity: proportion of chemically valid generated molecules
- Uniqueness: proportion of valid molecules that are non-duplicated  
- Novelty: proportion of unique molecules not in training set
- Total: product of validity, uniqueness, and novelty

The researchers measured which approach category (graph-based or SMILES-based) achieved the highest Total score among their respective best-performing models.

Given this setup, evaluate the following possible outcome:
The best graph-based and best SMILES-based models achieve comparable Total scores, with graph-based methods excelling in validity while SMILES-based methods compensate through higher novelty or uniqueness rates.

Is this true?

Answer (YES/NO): YES